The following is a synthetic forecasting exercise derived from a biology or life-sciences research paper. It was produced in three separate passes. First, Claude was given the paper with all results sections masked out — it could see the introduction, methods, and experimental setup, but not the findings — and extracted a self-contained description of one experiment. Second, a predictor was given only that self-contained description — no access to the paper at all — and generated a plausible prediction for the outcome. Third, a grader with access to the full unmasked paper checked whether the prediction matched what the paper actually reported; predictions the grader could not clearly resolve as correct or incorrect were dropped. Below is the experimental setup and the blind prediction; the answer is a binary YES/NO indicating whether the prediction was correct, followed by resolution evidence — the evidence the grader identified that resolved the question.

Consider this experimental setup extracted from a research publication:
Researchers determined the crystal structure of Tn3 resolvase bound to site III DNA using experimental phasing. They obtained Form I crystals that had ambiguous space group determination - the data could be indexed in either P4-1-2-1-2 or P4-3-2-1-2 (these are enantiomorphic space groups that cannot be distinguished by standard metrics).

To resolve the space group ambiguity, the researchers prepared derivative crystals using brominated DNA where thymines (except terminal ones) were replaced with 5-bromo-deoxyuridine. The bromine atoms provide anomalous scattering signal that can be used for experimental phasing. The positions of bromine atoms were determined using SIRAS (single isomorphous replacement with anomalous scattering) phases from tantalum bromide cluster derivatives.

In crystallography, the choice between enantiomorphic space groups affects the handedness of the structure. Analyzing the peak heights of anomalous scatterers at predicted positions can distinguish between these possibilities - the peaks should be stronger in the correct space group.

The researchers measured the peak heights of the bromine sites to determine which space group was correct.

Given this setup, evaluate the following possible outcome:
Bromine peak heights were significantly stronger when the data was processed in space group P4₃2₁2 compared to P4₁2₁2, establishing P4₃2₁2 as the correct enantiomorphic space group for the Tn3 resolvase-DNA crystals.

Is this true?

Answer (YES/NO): YES